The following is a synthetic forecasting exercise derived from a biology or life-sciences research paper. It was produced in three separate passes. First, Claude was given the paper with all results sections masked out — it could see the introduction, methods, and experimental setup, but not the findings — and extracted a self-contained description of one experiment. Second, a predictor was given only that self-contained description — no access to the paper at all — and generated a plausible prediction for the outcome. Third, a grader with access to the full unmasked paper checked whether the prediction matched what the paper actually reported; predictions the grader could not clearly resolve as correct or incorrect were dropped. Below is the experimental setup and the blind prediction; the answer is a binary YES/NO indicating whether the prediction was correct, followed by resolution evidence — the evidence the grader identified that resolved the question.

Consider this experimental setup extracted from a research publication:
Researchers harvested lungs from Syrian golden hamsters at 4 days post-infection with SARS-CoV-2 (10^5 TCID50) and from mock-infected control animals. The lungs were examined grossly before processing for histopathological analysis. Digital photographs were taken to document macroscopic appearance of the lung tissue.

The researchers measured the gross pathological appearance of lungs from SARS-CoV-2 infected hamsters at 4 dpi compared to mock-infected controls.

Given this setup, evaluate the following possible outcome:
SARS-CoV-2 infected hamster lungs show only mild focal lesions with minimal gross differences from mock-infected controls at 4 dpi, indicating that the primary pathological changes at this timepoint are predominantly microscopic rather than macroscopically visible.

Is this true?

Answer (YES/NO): NO